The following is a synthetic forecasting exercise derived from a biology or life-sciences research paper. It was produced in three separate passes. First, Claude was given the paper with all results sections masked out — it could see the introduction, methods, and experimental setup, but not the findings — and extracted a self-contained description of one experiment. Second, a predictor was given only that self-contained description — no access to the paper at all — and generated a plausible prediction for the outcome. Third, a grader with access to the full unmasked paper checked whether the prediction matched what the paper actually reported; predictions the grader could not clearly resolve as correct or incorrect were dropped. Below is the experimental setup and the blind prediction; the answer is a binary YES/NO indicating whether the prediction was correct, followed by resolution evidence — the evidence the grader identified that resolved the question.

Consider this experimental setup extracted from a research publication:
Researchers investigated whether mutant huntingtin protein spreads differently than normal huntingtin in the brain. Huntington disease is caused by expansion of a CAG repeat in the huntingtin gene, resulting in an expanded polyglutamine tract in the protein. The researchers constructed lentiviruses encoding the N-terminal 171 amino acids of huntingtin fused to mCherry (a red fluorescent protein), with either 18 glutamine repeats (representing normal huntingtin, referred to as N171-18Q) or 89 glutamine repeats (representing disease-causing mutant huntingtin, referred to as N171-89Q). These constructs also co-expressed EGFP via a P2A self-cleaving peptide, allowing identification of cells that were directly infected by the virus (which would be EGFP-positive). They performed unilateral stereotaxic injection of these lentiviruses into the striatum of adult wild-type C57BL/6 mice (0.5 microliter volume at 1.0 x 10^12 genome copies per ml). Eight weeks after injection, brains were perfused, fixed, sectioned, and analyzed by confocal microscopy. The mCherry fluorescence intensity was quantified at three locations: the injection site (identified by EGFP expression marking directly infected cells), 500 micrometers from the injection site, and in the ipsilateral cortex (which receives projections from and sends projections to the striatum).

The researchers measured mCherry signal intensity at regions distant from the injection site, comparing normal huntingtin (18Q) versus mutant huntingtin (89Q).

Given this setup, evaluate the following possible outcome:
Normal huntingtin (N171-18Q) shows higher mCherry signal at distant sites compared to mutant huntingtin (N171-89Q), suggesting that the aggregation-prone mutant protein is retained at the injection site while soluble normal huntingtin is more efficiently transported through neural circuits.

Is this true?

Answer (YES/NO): NO